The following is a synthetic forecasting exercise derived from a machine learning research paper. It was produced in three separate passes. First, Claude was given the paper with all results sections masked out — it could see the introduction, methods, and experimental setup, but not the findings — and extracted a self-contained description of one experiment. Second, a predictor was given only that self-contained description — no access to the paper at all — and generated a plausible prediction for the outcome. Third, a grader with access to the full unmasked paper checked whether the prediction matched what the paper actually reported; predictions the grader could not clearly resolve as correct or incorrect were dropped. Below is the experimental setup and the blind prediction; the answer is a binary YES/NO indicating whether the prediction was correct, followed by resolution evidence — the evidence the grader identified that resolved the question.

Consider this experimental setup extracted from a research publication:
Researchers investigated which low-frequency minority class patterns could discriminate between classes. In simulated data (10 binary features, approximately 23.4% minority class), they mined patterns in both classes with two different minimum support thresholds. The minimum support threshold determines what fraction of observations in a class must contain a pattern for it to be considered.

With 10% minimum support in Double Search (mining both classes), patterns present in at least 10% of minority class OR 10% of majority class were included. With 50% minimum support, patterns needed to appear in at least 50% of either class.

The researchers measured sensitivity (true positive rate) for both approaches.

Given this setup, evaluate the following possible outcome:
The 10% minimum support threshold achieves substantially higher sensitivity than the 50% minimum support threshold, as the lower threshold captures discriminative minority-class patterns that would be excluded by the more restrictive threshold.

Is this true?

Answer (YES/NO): YES